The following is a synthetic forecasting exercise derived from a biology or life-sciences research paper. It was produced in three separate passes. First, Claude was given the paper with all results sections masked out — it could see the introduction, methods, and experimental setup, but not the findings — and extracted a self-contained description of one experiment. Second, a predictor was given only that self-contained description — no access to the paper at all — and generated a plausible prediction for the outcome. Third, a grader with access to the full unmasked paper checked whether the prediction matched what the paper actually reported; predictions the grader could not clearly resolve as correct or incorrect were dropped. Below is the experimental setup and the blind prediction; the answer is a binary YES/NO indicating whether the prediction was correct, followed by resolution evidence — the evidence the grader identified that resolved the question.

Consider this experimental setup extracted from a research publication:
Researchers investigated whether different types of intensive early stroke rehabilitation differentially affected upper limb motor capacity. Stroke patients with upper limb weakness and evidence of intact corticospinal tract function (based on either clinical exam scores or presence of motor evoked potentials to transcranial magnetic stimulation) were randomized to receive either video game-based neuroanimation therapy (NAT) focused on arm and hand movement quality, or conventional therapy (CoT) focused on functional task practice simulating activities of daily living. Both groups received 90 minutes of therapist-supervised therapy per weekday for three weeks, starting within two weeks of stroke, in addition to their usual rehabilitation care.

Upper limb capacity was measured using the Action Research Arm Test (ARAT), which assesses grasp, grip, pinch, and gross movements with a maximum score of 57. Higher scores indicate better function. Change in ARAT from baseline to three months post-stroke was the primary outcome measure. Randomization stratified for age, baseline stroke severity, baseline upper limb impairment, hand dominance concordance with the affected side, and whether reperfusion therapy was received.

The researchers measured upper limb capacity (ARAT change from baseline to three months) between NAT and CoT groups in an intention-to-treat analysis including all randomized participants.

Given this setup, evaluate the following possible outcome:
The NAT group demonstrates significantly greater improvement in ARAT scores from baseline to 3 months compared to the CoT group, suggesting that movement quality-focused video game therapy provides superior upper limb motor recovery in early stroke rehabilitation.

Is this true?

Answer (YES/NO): NO